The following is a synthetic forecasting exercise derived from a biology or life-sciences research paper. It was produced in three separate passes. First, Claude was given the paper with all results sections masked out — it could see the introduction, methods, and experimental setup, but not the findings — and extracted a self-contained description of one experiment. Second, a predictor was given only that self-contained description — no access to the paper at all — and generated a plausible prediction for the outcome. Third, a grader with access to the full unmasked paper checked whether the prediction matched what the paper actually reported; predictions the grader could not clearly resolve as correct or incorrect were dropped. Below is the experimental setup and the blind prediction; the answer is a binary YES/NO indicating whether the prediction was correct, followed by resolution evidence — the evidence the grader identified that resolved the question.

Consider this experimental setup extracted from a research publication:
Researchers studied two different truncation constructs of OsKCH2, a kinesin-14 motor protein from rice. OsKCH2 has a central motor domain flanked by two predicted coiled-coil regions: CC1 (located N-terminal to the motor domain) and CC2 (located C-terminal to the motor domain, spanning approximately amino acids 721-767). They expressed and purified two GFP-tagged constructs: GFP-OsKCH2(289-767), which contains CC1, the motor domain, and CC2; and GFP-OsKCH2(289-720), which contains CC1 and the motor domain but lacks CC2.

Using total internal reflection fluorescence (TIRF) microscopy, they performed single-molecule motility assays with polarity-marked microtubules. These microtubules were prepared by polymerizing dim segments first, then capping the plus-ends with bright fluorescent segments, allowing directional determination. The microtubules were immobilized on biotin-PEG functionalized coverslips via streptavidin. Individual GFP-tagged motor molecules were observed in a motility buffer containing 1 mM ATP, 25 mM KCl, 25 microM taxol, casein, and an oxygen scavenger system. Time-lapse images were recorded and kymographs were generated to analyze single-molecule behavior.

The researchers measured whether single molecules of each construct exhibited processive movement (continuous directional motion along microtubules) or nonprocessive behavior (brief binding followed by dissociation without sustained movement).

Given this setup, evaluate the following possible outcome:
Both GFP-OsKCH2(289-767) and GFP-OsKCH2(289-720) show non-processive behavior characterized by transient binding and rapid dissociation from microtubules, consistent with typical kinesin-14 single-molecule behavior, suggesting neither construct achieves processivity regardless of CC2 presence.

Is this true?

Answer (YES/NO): NO